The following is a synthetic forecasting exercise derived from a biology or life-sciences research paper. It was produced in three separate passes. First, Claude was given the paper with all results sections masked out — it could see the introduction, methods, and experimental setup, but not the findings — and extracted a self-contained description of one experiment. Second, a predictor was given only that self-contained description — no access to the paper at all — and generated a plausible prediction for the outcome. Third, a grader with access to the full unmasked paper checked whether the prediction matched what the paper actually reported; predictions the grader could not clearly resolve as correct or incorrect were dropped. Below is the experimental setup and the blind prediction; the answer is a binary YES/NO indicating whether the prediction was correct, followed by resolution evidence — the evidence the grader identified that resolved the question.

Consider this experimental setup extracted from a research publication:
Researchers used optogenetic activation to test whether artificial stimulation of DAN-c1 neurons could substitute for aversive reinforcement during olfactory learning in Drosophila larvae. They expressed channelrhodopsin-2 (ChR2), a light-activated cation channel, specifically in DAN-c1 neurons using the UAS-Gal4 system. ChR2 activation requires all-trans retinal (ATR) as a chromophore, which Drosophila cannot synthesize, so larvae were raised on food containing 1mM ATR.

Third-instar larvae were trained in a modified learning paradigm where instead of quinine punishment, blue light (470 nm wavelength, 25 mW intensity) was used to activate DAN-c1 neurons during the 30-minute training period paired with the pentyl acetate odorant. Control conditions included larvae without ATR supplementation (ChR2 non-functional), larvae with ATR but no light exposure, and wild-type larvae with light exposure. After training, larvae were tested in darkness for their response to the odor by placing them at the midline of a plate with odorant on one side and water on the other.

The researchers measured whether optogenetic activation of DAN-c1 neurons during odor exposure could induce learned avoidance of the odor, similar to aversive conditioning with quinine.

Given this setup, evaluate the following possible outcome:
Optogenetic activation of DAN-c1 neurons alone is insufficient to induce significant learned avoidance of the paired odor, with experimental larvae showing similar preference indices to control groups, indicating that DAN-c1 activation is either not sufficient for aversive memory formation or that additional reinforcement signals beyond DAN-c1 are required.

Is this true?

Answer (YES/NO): NO